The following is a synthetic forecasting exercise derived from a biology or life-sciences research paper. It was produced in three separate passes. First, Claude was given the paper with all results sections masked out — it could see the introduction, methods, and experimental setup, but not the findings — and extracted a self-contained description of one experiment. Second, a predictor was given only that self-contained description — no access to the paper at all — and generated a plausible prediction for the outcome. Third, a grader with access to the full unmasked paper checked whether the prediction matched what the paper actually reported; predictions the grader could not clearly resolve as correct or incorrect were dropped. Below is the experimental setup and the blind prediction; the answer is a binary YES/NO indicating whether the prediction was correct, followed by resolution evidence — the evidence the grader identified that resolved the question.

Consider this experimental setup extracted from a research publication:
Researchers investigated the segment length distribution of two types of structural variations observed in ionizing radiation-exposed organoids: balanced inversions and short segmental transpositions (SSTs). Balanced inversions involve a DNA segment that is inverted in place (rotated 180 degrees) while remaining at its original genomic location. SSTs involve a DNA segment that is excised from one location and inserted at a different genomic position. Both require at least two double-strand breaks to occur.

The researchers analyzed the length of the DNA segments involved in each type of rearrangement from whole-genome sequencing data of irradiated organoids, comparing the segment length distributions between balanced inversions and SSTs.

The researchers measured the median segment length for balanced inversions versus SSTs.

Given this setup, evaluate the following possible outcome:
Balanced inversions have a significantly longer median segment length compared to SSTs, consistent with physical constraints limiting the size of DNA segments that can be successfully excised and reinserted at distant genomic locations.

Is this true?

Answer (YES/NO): YES